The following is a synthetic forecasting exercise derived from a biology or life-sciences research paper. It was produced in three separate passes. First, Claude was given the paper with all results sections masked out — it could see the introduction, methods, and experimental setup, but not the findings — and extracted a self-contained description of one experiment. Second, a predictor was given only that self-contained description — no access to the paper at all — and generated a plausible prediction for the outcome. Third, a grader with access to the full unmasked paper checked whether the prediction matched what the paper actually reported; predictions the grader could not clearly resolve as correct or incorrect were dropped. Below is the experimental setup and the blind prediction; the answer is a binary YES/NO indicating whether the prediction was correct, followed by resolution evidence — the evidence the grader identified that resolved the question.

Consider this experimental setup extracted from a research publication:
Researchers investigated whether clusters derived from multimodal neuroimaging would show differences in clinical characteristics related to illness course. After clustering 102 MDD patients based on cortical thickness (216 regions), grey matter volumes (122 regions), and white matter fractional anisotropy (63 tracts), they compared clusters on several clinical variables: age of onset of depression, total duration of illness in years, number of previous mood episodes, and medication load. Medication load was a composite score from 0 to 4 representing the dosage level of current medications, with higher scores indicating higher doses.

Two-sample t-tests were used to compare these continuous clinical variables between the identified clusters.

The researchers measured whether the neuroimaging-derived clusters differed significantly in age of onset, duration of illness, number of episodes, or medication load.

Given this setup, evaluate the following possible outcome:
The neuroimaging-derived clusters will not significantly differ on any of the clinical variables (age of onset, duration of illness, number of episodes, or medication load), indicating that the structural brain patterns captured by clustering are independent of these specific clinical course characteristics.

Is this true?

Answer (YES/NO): YES